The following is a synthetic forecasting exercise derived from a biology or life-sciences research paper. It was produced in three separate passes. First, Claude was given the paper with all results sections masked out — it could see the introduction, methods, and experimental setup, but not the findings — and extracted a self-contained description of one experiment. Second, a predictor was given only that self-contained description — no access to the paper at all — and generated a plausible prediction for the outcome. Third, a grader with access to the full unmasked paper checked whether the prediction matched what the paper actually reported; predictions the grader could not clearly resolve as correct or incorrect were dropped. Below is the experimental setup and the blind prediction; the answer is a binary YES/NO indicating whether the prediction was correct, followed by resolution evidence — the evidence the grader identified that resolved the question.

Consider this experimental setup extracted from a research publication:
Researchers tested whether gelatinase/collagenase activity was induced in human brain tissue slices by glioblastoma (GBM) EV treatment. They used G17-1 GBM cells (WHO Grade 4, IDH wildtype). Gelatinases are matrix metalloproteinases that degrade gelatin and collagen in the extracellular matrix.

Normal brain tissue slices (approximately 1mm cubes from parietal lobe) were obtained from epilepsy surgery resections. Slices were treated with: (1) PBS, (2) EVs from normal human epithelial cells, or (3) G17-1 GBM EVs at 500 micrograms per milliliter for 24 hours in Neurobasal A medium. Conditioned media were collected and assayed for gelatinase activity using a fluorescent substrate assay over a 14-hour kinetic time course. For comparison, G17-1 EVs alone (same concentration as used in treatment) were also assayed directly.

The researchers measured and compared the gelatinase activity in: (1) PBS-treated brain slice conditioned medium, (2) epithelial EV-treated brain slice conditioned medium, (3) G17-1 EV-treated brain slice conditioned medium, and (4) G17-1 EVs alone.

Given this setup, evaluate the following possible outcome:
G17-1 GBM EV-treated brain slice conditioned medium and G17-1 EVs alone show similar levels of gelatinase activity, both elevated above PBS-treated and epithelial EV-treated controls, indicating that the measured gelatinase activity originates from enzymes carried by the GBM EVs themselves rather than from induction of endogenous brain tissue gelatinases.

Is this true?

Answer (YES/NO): NO